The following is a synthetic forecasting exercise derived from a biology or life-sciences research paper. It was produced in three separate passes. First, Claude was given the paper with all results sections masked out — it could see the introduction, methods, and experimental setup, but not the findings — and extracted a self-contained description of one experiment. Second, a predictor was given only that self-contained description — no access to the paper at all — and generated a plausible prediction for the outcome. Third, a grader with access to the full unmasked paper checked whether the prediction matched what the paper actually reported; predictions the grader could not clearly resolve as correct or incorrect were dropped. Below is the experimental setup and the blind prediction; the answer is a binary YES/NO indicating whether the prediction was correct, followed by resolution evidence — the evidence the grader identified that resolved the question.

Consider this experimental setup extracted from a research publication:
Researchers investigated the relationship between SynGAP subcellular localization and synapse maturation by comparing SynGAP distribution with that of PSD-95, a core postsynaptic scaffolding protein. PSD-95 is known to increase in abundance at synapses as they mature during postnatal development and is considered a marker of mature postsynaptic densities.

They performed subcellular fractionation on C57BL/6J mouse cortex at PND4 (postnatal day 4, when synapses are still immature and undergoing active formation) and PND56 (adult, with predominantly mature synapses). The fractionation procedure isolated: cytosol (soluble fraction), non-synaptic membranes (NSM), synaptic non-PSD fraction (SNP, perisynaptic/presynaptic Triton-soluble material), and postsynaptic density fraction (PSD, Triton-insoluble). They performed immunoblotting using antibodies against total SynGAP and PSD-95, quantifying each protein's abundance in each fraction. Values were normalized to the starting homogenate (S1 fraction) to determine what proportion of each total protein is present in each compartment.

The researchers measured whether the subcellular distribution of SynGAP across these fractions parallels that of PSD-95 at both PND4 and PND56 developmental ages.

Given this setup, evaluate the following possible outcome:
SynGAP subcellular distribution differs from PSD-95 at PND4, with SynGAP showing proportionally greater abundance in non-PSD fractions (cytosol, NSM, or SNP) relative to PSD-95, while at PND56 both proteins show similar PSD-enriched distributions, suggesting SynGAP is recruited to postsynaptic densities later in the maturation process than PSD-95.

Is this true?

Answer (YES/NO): NO